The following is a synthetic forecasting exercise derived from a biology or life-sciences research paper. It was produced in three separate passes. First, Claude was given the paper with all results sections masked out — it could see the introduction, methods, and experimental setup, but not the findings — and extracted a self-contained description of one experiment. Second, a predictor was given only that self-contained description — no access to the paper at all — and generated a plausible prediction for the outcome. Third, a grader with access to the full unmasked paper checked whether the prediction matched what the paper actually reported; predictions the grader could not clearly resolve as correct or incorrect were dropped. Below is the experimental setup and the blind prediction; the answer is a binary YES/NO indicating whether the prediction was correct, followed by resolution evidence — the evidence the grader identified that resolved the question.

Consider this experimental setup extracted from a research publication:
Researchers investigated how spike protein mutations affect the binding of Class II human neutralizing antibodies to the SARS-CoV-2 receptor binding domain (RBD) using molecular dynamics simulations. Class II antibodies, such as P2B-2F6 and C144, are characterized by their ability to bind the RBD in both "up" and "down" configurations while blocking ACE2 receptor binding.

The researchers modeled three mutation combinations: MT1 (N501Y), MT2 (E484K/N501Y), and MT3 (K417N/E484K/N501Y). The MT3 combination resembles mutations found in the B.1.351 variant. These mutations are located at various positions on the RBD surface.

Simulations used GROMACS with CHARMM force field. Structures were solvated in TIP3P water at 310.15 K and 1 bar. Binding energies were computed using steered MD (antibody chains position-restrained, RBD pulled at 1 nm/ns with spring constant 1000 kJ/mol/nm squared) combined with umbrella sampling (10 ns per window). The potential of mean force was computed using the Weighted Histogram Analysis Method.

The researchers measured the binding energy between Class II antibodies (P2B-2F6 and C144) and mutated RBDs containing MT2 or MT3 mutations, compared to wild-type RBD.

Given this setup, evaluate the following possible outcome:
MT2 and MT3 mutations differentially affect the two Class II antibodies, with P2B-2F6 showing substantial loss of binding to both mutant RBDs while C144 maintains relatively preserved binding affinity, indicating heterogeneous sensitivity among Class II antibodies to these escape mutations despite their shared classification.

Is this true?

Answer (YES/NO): NO